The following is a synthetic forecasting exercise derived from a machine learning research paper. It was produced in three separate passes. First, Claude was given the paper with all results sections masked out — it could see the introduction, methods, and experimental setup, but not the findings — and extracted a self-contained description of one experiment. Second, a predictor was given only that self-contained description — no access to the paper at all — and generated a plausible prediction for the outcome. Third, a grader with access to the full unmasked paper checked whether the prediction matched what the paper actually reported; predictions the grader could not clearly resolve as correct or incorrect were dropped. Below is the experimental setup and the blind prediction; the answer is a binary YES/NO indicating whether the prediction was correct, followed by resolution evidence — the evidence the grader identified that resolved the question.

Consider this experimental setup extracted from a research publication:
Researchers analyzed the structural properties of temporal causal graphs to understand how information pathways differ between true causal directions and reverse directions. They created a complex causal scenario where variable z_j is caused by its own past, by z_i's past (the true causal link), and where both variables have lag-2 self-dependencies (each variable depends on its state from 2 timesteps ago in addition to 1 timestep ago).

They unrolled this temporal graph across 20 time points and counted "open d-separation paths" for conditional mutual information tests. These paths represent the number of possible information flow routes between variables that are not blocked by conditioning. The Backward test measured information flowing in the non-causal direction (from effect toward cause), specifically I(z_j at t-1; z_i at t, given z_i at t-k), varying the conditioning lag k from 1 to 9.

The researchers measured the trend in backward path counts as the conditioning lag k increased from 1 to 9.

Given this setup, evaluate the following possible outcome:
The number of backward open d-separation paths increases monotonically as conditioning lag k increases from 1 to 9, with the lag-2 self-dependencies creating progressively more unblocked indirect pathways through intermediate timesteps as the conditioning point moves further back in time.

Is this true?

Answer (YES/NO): NO